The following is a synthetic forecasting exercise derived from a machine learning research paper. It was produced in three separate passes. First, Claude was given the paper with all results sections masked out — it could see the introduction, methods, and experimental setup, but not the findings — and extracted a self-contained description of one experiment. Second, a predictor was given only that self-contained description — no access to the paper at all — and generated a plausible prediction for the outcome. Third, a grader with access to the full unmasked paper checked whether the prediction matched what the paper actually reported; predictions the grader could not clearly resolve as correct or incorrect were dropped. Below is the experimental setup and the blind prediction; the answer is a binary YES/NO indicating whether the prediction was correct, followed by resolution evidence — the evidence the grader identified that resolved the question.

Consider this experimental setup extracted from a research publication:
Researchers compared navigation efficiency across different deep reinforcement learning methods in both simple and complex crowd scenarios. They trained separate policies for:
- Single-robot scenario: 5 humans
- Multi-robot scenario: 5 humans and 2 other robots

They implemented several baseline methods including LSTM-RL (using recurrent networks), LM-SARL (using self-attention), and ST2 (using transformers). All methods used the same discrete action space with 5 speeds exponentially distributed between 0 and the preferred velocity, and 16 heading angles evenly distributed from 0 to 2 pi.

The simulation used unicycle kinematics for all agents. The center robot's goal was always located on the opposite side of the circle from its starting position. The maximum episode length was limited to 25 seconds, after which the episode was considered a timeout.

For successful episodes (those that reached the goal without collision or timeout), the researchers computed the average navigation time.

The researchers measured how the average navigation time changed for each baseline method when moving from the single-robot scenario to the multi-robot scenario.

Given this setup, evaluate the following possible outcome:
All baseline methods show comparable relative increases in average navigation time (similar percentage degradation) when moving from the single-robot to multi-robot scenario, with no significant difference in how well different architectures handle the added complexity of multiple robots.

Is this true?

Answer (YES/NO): NO